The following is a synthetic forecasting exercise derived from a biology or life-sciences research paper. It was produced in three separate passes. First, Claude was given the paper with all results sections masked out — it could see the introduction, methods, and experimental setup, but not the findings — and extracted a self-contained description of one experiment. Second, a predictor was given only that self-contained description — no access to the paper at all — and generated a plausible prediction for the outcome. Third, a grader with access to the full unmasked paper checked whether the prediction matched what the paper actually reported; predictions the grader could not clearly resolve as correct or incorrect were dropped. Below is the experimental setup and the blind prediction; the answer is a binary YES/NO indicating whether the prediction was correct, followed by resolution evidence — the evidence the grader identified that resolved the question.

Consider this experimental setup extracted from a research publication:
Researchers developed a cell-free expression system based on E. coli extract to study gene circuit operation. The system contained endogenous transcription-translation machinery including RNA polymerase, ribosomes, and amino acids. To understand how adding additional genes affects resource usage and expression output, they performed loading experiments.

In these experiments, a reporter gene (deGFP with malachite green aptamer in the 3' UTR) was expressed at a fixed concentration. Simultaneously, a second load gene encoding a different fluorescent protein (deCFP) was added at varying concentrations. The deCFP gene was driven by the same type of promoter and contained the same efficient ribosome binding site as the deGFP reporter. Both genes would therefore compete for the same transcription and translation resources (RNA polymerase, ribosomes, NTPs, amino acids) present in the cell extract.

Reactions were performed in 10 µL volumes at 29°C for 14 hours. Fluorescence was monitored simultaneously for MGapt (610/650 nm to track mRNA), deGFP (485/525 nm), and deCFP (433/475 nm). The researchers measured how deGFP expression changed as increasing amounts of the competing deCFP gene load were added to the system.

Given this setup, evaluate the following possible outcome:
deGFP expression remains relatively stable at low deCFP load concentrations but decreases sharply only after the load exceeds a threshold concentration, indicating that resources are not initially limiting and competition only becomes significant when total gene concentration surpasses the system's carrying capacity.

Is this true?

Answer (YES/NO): NO